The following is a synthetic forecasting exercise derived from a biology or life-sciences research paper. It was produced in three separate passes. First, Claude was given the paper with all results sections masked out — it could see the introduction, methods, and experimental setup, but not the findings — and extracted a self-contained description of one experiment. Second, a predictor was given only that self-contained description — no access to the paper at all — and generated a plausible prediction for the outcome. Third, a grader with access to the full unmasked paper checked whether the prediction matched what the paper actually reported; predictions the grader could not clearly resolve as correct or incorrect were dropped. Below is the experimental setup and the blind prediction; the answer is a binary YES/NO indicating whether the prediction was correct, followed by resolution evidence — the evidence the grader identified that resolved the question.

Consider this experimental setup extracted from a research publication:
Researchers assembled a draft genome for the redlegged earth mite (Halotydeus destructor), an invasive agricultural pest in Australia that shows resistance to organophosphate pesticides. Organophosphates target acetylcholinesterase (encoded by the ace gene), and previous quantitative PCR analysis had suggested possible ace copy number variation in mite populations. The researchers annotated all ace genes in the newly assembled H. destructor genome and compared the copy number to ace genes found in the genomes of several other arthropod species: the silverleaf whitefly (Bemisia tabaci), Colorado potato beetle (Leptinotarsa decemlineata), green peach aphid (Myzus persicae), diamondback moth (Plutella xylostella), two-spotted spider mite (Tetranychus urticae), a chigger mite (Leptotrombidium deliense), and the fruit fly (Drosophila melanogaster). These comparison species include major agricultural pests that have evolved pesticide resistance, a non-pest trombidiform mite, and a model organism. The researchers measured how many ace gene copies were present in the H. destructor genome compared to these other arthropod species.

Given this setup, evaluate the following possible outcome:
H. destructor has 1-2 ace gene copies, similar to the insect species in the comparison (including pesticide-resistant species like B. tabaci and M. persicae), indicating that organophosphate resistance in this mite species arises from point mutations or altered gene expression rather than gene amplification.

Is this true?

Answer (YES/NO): NO